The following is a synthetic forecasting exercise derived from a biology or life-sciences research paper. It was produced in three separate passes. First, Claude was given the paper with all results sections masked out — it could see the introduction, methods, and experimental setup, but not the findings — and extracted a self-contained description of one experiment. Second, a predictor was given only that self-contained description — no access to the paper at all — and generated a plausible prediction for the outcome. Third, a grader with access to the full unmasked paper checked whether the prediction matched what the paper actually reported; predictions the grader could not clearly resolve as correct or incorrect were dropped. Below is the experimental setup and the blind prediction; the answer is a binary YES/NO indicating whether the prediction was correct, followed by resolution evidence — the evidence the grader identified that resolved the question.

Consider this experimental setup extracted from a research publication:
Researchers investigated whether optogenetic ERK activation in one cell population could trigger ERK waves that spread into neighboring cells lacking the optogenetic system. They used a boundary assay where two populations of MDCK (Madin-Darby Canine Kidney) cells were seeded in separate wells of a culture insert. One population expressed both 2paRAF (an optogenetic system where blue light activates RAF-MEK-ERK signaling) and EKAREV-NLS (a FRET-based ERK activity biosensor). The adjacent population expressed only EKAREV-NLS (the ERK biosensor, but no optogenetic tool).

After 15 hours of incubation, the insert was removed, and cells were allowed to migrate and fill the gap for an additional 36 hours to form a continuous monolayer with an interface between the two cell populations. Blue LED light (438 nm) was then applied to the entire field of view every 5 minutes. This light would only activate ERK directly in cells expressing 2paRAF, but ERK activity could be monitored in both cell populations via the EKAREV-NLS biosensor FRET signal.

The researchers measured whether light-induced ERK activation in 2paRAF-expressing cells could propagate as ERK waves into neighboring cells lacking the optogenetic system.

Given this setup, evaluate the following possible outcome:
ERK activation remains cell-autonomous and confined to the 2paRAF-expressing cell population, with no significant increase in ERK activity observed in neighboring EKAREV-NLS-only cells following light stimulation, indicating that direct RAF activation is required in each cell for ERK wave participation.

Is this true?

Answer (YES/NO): NO